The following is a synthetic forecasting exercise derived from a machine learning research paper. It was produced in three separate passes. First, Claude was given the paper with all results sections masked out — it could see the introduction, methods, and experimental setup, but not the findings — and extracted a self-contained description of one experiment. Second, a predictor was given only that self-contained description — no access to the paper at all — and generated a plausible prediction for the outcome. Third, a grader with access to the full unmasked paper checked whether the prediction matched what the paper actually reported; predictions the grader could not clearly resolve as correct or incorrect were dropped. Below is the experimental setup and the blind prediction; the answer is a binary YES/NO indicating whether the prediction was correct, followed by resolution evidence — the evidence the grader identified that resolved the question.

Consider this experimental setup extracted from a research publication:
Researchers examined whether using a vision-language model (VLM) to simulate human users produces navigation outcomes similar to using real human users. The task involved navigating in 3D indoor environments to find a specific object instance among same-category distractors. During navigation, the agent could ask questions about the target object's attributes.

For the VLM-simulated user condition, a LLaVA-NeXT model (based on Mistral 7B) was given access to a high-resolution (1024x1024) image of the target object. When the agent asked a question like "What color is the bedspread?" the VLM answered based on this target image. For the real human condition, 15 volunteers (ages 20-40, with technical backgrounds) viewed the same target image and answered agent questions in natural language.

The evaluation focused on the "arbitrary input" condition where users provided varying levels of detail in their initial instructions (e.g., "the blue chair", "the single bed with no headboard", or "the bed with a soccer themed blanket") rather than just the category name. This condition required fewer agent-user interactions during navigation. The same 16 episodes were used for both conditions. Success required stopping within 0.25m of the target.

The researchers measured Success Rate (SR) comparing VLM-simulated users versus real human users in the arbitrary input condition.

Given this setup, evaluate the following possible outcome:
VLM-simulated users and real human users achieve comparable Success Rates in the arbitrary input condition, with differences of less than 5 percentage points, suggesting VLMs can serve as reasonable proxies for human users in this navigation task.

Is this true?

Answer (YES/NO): YES